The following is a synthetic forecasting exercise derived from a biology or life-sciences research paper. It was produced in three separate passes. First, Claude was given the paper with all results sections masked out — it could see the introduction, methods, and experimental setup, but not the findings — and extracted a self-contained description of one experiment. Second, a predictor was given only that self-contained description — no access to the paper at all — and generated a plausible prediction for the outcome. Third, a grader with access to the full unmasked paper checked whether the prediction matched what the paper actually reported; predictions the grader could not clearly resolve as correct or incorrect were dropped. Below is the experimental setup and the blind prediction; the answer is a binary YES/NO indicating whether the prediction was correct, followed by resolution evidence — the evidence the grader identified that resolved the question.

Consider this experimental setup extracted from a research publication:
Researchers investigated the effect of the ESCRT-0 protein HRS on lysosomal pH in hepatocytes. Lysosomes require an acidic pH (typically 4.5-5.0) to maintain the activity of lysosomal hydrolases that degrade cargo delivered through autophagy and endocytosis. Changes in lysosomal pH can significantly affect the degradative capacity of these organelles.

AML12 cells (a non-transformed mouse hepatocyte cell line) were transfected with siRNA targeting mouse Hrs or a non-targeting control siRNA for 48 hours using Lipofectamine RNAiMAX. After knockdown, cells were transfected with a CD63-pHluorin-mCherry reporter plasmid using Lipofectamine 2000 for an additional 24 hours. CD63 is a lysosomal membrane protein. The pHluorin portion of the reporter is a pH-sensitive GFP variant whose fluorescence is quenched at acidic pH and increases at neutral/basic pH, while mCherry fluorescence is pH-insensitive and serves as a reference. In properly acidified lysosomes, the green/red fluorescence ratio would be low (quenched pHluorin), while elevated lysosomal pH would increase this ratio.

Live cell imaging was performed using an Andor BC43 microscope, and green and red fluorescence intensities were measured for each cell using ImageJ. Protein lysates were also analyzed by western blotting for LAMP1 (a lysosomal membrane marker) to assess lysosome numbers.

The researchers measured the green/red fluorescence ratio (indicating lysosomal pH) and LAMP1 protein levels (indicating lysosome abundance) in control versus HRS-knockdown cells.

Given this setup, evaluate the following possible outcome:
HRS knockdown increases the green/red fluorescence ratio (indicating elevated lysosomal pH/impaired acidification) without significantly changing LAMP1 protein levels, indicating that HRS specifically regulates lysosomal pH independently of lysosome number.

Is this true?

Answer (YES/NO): YES